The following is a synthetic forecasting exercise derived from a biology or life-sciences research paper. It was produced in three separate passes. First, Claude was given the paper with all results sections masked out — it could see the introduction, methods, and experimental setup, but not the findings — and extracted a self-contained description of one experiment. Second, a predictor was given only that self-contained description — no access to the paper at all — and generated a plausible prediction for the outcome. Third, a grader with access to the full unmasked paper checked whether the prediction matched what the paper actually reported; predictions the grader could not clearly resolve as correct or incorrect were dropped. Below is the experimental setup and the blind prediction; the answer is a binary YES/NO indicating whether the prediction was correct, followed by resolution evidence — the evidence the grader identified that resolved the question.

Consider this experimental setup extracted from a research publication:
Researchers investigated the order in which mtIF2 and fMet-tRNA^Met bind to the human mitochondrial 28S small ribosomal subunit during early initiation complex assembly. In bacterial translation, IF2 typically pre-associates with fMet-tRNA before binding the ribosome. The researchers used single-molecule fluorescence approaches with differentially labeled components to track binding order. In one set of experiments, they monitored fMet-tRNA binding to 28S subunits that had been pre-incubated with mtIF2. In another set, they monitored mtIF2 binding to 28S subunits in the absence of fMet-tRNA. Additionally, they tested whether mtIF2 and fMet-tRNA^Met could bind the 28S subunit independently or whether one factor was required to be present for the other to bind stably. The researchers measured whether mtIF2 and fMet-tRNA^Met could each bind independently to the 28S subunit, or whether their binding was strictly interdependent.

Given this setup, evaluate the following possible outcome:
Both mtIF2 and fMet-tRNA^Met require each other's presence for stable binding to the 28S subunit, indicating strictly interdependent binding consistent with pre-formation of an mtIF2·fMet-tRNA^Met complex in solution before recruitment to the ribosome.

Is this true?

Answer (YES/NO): NO